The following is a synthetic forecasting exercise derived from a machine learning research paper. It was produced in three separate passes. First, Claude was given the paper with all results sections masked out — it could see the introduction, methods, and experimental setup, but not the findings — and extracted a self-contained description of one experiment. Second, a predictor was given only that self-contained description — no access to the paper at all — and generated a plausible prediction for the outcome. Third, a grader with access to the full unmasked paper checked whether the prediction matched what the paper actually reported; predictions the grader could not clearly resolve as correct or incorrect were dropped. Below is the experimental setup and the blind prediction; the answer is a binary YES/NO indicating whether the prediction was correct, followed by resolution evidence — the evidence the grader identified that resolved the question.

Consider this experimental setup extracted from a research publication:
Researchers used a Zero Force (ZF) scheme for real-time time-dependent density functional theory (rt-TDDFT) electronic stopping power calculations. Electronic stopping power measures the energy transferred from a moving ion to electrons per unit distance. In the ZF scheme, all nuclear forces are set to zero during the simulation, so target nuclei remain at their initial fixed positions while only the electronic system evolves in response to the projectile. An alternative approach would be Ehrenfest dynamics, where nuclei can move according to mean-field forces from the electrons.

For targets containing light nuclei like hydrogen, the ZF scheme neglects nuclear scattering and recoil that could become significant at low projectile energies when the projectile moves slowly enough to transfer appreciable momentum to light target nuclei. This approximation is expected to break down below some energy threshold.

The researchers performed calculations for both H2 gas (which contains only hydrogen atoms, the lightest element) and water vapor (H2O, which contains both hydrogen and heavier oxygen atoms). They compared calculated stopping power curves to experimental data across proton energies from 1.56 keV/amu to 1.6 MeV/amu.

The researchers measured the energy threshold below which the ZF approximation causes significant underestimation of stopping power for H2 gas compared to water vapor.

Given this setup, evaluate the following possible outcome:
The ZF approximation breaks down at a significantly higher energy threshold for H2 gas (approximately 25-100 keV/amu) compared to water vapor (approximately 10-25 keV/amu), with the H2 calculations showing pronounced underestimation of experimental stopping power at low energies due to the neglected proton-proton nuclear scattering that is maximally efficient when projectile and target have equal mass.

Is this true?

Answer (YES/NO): NO